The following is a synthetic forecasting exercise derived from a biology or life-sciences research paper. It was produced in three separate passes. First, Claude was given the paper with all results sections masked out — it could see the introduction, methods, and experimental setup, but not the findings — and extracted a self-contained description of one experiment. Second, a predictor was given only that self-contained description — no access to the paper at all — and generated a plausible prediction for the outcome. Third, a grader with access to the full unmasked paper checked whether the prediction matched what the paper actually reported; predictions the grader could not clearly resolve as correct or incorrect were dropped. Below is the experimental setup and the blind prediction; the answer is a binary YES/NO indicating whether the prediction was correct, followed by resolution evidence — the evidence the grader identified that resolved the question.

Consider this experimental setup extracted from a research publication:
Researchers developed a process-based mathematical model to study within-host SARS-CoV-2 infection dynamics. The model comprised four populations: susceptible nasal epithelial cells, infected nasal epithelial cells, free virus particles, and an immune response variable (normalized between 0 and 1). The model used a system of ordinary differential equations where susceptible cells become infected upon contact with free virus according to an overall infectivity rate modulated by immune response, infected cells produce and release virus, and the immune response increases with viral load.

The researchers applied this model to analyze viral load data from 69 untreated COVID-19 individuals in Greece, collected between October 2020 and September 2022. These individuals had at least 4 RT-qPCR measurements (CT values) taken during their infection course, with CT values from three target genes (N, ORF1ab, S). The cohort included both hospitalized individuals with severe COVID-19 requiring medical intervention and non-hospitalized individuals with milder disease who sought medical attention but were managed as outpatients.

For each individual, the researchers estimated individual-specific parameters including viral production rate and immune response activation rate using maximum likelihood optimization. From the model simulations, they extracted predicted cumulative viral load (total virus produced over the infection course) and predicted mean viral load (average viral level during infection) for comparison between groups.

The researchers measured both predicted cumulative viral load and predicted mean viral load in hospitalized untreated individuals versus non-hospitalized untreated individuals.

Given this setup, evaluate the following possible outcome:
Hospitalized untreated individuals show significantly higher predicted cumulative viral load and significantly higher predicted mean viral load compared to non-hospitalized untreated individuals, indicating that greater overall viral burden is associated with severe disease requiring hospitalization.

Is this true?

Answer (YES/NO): NO